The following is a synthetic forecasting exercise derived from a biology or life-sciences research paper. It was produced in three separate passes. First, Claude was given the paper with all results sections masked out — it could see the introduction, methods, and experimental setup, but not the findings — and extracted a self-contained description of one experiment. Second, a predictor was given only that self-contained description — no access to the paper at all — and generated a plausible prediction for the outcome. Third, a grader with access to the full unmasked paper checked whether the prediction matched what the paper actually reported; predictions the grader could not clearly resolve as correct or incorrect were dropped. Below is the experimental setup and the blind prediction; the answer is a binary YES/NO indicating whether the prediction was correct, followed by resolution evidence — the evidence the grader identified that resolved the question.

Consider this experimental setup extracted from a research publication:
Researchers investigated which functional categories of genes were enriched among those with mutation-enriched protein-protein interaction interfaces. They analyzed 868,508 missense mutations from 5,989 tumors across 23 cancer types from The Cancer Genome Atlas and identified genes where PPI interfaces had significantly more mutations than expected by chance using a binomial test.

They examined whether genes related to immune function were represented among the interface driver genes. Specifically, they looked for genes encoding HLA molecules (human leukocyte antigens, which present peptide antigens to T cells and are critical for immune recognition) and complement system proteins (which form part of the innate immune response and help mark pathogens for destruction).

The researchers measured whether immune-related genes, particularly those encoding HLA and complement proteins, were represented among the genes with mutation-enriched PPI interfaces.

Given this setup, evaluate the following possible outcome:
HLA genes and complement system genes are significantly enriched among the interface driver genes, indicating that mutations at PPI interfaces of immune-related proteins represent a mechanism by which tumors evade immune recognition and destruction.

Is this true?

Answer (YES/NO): NO